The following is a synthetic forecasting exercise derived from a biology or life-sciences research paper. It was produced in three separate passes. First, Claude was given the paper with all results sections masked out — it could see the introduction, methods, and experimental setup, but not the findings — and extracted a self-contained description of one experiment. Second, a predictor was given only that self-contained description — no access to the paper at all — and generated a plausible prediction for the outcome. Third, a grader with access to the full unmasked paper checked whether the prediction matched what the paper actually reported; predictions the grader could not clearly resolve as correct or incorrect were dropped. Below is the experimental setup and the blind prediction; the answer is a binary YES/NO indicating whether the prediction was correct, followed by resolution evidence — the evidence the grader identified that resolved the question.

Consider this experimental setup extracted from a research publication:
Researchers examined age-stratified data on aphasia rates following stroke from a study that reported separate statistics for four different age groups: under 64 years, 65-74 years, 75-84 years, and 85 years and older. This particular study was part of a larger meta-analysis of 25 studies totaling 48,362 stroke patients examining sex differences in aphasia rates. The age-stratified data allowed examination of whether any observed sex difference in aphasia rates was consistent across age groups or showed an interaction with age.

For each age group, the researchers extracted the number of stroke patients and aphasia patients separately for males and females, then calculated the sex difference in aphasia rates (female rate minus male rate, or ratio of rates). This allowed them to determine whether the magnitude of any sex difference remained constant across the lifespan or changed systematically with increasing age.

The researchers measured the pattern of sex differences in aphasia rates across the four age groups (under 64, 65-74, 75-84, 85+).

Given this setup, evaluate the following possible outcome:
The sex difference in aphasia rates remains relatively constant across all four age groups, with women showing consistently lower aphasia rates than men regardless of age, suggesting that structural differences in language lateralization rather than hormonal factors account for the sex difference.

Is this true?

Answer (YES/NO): NO